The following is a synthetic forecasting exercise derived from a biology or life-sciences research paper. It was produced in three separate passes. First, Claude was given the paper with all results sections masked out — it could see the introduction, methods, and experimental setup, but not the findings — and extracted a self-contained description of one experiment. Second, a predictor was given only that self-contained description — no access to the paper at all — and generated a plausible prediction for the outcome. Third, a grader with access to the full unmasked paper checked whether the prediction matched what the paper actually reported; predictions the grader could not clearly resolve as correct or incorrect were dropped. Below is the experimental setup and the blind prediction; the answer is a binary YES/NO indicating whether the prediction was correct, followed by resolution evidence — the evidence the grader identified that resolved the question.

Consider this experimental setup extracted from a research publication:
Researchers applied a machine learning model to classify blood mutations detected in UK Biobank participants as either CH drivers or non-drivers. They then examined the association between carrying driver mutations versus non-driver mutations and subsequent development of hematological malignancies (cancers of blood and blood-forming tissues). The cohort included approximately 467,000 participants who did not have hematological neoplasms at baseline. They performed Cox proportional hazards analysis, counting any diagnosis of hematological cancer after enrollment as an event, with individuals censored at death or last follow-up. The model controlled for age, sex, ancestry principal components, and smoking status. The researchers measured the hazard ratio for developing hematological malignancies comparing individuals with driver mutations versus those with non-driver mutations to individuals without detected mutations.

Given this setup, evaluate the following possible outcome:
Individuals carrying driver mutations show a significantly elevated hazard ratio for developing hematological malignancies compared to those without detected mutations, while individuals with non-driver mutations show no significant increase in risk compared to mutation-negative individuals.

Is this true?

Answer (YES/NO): YES